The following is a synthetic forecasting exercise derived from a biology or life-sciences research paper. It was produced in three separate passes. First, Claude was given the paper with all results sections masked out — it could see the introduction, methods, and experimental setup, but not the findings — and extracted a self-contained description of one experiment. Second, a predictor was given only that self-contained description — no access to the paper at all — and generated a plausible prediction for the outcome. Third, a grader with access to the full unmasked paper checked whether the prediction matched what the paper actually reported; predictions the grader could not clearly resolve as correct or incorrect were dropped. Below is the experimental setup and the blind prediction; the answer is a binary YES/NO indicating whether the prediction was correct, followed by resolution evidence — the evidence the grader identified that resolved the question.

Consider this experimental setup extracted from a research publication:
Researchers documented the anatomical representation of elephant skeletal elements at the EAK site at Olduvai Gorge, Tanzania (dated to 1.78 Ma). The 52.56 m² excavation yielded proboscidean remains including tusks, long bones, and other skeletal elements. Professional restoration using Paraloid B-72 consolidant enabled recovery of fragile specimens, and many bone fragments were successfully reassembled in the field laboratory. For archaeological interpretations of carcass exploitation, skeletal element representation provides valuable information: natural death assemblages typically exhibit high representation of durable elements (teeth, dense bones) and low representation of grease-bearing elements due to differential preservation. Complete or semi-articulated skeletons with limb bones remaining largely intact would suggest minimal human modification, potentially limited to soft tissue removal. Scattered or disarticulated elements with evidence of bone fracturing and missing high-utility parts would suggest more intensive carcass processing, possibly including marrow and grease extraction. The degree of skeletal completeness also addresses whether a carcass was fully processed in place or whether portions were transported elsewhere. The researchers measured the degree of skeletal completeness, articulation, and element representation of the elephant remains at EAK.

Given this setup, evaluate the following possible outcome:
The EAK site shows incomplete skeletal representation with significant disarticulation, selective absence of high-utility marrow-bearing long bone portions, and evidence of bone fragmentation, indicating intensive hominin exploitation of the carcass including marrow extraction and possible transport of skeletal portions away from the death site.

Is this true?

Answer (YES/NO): NO